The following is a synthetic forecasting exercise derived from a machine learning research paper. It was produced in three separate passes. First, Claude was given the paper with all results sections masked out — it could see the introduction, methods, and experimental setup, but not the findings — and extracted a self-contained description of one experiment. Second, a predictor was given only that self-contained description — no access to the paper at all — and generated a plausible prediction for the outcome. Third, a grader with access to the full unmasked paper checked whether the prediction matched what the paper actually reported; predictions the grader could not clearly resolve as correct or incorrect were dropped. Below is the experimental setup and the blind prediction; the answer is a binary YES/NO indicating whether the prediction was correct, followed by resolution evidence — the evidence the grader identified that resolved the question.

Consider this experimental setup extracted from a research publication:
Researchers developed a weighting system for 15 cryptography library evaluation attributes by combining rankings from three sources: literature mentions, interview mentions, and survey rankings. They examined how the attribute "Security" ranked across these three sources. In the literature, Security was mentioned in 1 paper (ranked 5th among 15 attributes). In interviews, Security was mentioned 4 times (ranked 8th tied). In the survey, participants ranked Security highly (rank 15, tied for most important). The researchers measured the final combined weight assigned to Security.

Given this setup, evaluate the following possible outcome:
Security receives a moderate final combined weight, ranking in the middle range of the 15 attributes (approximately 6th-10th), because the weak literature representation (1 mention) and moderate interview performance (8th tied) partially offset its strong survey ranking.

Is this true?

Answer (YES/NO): NO